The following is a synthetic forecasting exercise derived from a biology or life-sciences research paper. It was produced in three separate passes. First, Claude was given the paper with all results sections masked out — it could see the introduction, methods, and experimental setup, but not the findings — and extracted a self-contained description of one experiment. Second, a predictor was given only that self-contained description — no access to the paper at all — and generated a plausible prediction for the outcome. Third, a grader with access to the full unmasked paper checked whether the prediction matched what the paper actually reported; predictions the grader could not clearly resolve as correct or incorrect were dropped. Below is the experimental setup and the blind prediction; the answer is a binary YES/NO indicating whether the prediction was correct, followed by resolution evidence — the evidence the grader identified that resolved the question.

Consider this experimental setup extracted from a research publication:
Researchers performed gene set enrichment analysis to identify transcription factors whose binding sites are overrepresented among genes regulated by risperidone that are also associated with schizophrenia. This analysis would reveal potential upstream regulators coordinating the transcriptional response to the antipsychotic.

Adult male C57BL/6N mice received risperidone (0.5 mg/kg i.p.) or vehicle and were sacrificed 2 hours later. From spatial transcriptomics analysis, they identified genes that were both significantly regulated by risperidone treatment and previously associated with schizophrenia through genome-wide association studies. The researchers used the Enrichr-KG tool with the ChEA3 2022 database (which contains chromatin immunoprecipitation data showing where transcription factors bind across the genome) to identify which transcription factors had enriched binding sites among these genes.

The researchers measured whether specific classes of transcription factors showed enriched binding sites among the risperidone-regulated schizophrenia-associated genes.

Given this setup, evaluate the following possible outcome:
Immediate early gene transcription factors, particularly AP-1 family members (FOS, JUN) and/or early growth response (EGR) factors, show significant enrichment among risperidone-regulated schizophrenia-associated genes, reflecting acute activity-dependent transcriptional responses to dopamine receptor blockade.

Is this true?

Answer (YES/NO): NO